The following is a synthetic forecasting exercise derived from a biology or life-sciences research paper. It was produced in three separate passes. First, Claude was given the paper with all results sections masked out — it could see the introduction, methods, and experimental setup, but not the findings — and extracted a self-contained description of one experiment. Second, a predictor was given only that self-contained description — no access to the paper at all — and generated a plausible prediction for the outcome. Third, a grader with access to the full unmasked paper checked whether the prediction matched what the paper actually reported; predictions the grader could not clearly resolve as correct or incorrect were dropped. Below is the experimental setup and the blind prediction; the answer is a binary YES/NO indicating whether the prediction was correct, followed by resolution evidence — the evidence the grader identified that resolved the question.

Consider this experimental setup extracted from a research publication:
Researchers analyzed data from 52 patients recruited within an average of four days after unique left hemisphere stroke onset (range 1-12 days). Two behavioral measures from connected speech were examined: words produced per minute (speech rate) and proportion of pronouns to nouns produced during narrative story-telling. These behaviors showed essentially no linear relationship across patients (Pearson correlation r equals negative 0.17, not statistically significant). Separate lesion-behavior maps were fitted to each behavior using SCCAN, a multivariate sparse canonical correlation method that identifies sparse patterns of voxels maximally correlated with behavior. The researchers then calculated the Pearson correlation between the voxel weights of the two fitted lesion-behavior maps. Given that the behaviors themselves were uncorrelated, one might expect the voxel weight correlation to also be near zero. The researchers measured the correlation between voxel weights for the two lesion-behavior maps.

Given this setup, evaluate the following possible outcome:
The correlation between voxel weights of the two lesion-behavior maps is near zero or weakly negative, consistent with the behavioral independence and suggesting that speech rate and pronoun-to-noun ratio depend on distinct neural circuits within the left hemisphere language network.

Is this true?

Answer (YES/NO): NO